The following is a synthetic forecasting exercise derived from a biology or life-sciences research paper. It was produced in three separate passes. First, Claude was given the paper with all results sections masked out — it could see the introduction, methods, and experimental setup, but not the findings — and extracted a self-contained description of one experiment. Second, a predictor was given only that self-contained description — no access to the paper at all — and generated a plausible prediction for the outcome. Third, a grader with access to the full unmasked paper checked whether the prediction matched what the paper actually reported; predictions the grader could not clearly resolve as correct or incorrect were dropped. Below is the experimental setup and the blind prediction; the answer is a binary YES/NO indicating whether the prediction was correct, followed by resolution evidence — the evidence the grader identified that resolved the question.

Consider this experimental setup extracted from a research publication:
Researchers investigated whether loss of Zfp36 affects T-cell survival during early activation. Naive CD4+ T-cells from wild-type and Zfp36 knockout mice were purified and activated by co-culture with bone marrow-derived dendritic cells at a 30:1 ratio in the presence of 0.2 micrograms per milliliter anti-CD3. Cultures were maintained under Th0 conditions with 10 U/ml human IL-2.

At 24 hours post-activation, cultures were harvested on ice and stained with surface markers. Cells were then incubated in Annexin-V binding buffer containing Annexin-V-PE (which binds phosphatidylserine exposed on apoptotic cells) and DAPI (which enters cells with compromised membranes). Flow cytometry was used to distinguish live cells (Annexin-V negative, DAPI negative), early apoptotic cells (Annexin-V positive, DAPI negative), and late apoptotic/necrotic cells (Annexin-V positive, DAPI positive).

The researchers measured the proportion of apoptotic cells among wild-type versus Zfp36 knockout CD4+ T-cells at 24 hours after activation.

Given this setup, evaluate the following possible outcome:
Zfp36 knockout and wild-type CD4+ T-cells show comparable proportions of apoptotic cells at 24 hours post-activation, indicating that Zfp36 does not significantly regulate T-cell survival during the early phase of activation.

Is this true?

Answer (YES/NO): NO